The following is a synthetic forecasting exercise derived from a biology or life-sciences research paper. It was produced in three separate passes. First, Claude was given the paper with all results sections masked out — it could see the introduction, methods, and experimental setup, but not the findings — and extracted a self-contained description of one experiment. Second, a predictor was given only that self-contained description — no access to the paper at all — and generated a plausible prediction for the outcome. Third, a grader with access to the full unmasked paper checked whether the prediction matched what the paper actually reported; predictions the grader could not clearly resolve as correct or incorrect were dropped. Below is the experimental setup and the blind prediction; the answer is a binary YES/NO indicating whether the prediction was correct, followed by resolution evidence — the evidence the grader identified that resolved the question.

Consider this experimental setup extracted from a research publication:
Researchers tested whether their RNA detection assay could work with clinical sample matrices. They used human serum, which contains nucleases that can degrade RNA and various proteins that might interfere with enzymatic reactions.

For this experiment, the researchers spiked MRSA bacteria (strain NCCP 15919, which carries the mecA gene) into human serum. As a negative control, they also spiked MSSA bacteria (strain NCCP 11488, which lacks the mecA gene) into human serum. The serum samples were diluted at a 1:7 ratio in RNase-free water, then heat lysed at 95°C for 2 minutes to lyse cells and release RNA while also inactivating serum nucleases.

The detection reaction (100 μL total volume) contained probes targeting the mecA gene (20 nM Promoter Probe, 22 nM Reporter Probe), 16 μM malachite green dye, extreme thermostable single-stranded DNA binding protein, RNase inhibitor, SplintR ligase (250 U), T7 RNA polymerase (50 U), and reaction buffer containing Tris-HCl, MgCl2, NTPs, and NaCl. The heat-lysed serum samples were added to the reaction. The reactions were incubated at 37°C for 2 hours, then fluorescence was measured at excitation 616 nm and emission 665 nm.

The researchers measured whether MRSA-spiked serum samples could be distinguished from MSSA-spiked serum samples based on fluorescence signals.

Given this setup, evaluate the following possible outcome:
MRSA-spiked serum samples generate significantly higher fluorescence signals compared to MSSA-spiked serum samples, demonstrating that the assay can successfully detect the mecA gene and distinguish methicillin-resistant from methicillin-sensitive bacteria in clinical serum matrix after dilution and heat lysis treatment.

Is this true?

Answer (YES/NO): YES